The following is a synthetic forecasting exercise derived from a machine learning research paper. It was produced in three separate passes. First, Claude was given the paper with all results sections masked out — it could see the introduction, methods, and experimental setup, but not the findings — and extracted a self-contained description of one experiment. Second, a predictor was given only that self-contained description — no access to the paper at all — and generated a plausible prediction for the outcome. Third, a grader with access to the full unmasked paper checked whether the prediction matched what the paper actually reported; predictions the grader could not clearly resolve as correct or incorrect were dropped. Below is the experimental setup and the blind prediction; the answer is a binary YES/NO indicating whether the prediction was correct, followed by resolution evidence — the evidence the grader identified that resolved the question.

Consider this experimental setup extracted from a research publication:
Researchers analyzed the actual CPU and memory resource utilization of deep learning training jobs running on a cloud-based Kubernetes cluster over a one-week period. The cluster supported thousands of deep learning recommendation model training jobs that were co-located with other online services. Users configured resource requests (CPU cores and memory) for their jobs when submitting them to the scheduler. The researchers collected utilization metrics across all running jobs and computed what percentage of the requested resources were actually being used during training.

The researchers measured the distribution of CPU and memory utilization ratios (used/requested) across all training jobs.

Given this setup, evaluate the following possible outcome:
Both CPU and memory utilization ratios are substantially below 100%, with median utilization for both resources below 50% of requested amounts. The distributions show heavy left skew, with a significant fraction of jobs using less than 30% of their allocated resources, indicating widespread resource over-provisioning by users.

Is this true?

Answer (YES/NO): YES